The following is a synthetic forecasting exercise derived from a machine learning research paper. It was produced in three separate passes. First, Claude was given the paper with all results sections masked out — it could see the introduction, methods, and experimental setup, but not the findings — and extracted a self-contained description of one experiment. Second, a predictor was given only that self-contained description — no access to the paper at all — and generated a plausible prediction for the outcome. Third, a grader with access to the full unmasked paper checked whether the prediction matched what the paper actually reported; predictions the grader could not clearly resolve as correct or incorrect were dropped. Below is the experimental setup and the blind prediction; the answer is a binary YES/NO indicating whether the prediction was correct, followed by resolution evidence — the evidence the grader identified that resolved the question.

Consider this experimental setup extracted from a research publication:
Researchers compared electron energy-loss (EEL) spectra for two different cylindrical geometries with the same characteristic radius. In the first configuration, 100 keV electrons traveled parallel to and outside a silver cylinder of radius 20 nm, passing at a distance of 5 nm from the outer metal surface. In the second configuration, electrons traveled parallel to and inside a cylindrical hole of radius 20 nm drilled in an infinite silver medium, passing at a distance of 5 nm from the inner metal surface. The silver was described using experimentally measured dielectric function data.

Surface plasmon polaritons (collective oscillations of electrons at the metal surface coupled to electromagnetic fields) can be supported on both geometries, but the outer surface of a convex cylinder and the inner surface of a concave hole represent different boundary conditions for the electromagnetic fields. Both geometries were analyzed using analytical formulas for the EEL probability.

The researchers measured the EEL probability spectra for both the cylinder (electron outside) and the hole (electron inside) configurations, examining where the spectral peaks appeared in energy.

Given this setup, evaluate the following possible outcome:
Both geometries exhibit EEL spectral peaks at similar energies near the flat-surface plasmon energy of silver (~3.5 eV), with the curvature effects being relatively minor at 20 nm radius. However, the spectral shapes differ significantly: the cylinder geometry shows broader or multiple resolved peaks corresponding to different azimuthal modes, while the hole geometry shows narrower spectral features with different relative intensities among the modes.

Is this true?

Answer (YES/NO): NO